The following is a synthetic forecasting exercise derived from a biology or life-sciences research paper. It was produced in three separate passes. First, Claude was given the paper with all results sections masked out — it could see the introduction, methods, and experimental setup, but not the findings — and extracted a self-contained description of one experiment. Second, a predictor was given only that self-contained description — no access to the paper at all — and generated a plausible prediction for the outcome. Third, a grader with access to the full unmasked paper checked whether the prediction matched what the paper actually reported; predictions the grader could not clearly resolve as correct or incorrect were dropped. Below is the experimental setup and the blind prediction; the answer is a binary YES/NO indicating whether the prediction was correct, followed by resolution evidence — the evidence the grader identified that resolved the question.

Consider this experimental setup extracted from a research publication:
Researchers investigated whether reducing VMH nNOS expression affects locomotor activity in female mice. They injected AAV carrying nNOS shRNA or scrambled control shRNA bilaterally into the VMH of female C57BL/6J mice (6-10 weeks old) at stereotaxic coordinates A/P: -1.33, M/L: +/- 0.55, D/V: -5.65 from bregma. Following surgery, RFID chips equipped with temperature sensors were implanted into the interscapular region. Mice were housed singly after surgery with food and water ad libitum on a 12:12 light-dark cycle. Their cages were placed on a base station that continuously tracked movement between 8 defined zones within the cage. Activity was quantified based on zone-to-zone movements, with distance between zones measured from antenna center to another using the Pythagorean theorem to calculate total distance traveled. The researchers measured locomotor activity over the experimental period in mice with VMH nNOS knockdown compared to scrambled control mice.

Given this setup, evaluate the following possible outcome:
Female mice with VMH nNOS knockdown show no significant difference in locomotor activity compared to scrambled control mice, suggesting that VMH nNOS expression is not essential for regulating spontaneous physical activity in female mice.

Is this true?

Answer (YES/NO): NO